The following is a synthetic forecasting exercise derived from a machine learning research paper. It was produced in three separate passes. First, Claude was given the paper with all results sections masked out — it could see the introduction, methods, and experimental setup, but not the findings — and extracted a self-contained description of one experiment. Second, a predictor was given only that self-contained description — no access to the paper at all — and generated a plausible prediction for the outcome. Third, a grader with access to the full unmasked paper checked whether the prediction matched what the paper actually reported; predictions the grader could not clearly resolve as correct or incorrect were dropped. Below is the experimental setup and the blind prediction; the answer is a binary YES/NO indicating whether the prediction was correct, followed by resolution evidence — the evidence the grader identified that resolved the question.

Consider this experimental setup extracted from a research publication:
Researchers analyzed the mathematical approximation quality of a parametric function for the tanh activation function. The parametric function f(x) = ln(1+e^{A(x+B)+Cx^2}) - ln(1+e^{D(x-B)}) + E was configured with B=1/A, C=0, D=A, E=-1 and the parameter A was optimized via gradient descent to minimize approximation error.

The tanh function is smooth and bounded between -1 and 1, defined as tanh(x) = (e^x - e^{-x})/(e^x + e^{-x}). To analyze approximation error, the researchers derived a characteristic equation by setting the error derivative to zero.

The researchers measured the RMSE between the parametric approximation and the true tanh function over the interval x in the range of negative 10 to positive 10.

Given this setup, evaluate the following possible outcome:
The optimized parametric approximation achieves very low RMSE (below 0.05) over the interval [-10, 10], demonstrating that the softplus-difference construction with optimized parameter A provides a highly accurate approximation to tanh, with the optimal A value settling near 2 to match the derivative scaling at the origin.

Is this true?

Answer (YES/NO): YES